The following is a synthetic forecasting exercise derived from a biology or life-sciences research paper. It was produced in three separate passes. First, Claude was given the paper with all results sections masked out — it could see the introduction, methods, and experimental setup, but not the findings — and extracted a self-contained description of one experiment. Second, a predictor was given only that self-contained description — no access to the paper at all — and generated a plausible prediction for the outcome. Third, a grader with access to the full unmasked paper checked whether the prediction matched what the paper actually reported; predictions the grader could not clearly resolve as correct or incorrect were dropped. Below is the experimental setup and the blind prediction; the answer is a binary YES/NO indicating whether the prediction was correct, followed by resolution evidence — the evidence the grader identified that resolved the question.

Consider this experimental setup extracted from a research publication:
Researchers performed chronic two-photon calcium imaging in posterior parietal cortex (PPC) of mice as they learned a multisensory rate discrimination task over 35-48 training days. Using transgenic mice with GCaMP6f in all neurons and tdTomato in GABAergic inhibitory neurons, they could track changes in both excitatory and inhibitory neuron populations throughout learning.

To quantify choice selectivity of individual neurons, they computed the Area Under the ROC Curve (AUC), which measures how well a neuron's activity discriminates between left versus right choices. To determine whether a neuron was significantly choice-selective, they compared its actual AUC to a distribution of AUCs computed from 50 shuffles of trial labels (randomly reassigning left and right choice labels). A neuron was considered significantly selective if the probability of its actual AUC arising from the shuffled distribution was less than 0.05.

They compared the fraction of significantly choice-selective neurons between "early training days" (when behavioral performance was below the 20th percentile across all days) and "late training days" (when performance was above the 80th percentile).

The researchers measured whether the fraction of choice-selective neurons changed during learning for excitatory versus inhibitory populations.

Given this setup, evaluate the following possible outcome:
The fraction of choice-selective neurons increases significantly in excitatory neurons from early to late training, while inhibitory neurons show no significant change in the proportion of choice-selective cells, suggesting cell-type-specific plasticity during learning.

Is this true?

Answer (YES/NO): NO